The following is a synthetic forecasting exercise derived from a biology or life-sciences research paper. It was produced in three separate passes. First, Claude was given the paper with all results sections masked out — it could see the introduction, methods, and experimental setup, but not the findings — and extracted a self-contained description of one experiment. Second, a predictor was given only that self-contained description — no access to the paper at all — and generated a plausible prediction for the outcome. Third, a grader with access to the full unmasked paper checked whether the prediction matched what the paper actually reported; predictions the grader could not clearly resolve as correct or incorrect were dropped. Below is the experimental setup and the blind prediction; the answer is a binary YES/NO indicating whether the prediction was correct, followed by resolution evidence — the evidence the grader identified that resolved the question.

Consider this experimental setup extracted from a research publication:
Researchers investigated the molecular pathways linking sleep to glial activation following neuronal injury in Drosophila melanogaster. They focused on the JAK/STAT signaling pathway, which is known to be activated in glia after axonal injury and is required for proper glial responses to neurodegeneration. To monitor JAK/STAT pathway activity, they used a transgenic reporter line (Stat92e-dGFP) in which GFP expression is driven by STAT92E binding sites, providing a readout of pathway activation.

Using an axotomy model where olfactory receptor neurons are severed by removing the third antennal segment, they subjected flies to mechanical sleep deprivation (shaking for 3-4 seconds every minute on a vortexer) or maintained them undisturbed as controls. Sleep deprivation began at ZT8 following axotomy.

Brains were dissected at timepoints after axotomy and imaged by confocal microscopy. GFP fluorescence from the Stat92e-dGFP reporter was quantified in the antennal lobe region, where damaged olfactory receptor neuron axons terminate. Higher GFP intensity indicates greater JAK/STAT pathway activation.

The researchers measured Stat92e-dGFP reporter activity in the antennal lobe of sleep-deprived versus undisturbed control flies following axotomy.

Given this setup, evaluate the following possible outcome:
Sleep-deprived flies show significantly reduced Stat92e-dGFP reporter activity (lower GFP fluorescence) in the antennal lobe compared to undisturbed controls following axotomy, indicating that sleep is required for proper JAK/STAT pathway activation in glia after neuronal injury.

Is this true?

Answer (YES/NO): YES